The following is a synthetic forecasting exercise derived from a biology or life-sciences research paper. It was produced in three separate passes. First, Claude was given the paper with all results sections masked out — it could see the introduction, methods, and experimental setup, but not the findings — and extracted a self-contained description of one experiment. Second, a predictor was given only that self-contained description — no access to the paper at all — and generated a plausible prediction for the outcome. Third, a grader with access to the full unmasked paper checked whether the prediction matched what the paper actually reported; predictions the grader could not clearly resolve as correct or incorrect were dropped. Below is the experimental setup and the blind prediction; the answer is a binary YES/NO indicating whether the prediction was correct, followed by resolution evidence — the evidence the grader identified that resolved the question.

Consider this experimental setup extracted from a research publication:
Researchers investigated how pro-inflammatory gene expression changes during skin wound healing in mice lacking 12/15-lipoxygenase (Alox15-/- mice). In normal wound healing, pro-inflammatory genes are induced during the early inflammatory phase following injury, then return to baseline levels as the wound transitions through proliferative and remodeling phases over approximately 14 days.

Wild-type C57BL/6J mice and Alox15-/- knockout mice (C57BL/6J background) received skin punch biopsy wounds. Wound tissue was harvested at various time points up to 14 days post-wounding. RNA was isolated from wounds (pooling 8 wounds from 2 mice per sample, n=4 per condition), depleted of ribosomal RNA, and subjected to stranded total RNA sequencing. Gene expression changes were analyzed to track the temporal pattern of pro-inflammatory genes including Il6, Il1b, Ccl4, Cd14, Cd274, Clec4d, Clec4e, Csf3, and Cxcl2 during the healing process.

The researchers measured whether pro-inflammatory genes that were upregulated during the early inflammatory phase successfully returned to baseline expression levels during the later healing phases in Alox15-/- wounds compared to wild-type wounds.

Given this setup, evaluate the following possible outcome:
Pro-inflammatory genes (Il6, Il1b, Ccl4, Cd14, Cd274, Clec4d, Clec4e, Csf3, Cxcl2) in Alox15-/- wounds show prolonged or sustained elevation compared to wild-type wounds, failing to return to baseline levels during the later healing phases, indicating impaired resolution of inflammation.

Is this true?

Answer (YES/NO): YES